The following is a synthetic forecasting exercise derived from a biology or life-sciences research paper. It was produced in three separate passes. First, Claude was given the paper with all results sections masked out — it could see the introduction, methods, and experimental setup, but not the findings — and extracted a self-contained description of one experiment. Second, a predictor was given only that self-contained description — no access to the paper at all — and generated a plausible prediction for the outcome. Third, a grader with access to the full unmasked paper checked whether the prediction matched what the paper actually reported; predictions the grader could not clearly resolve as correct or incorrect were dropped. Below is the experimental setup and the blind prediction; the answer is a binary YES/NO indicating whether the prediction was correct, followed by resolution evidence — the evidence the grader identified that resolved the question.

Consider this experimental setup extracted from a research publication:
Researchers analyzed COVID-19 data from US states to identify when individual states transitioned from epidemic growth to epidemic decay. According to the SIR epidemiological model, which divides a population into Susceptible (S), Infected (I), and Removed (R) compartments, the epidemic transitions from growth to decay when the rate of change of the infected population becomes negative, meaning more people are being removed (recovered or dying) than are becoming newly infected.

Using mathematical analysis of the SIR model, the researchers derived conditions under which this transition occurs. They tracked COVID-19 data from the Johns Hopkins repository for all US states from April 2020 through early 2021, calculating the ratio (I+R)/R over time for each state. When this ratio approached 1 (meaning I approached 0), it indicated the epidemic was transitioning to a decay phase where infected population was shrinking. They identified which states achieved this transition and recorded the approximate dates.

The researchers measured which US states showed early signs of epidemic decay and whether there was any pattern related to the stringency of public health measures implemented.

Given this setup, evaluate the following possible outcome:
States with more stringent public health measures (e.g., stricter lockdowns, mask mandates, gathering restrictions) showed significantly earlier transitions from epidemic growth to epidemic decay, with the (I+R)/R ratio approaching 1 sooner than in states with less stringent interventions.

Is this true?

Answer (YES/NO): NO